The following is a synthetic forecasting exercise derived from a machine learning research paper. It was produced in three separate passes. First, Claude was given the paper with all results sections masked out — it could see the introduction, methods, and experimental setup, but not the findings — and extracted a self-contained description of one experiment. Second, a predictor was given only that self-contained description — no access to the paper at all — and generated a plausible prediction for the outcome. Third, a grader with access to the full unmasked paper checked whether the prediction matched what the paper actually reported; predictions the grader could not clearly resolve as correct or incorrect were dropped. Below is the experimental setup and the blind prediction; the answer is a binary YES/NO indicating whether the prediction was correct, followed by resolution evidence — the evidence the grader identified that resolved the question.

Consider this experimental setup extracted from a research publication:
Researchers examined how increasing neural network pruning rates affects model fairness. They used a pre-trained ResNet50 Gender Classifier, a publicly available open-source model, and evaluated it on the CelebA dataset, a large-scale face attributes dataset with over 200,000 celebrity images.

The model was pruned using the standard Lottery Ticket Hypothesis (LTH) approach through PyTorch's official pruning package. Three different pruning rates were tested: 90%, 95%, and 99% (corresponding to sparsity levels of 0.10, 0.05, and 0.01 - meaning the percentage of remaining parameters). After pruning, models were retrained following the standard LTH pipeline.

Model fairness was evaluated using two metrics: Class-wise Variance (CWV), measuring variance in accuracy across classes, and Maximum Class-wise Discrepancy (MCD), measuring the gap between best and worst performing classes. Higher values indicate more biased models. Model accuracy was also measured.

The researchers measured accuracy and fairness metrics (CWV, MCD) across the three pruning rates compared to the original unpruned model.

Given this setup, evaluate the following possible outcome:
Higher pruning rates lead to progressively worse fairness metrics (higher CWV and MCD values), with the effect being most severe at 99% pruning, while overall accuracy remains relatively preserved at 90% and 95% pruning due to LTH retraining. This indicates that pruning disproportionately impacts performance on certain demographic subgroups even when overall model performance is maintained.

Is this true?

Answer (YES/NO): YES